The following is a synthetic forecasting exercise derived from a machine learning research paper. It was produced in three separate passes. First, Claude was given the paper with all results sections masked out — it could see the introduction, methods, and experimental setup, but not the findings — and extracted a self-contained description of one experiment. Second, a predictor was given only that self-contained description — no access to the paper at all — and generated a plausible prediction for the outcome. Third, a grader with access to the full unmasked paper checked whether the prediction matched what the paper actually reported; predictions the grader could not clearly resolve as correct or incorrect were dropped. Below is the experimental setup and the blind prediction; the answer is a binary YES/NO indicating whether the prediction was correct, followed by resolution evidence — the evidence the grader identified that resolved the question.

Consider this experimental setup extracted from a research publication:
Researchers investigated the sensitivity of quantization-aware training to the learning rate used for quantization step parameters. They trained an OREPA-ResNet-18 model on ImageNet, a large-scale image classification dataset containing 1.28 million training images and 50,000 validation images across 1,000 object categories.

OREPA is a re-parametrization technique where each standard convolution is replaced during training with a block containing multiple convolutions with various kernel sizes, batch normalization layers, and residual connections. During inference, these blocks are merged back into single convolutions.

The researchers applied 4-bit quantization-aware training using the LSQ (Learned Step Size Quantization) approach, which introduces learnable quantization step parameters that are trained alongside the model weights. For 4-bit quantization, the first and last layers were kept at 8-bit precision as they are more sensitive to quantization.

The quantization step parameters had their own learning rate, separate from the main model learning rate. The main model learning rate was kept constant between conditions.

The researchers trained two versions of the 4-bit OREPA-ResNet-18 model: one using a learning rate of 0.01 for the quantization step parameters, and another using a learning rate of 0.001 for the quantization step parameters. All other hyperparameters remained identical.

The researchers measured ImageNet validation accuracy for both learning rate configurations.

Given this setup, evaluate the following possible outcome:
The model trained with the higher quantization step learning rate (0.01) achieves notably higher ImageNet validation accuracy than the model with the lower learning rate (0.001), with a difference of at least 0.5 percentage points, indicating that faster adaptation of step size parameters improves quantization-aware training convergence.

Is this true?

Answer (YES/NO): NO